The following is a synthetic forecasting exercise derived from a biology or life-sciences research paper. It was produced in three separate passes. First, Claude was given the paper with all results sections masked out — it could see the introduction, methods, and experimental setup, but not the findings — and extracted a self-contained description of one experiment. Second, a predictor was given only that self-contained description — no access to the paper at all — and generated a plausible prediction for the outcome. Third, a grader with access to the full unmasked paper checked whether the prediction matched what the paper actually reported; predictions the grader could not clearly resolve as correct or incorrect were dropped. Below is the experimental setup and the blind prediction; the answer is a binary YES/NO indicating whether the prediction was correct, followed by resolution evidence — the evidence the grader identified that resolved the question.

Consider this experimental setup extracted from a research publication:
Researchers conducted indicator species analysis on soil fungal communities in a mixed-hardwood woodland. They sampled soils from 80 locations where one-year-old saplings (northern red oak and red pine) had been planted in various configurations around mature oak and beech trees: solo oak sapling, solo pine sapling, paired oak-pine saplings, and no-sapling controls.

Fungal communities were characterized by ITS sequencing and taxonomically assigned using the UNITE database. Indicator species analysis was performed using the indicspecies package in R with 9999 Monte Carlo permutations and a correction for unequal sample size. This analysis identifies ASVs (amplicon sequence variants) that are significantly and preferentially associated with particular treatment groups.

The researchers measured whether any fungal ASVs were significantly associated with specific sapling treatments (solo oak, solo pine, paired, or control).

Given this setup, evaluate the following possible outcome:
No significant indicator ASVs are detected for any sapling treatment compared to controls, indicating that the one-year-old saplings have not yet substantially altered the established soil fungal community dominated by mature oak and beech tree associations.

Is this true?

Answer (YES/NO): YES